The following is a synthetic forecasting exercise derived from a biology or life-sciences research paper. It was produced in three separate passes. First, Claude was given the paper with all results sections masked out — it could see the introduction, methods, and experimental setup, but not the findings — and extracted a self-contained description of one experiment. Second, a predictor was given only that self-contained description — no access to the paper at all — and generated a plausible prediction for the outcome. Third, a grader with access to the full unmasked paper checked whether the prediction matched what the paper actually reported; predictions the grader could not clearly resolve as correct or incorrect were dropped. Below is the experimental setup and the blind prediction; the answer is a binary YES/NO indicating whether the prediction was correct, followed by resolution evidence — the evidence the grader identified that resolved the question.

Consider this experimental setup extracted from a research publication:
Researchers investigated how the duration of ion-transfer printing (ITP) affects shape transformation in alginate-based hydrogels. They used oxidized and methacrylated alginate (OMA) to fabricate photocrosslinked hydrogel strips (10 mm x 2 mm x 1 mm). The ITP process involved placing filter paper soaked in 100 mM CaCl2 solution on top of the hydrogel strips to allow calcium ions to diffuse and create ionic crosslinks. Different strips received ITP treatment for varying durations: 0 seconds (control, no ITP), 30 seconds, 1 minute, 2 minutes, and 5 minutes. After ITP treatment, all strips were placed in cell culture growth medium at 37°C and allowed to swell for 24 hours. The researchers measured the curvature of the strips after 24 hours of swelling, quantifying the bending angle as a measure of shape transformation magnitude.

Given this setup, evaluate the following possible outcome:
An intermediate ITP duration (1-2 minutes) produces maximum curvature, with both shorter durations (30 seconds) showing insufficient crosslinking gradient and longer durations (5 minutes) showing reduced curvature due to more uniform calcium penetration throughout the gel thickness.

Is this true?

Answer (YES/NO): NO